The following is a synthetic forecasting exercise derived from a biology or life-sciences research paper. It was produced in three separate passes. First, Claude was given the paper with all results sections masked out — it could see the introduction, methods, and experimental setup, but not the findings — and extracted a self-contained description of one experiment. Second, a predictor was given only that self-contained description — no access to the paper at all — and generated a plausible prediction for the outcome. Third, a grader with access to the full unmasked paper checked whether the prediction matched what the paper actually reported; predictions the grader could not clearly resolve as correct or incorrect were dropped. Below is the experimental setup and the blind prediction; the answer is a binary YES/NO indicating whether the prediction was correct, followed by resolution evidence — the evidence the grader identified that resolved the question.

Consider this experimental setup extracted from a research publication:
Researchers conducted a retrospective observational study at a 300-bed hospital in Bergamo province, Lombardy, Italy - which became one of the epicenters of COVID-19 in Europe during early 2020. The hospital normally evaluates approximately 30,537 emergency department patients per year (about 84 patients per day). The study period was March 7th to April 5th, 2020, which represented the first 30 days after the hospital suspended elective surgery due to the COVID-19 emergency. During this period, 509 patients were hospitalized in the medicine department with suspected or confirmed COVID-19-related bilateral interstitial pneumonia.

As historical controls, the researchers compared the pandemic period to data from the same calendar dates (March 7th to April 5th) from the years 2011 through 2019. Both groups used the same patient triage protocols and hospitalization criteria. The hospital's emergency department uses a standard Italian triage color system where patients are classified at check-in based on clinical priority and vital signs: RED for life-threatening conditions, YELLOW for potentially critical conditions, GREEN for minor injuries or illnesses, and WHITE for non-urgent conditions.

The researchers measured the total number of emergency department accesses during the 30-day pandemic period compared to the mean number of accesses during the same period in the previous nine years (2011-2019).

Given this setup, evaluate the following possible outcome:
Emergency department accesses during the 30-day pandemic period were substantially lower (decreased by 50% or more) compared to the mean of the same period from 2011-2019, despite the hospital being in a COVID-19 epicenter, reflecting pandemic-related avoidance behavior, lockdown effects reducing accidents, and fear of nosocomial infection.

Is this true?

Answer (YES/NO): YES